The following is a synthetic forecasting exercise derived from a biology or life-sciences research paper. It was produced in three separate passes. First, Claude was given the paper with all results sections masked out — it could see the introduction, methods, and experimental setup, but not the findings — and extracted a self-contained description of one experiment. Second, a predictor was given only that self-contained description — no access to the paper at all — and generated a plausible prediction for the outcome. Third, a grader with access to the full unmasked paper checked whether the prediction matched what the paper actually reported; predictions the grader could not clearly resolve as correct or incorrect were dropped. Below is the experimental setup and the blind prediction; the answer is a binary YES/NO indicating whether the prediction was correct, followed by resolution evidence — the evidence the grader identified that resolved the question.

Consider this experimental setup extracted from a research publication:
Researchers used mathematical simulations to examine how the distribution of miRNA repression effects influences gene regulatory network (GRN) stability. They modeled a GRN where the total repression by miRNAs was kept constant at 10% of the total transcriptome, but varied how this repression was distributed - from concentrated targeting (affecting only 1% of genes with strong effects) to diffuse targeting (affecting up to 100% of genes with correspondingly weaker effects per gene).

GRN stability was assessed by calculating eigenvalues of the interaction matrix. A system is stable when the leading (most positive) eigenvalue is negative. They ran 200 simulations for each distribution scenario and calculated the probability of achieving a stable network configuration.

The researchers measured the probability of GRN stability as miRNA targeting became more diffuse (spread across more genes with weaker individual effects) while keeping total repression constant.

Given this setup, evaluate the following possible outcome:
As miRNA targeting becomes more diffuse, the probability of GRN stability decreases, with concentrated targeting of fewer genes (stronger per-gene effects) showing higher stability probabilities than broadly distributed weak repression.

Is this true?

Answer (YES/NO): NO